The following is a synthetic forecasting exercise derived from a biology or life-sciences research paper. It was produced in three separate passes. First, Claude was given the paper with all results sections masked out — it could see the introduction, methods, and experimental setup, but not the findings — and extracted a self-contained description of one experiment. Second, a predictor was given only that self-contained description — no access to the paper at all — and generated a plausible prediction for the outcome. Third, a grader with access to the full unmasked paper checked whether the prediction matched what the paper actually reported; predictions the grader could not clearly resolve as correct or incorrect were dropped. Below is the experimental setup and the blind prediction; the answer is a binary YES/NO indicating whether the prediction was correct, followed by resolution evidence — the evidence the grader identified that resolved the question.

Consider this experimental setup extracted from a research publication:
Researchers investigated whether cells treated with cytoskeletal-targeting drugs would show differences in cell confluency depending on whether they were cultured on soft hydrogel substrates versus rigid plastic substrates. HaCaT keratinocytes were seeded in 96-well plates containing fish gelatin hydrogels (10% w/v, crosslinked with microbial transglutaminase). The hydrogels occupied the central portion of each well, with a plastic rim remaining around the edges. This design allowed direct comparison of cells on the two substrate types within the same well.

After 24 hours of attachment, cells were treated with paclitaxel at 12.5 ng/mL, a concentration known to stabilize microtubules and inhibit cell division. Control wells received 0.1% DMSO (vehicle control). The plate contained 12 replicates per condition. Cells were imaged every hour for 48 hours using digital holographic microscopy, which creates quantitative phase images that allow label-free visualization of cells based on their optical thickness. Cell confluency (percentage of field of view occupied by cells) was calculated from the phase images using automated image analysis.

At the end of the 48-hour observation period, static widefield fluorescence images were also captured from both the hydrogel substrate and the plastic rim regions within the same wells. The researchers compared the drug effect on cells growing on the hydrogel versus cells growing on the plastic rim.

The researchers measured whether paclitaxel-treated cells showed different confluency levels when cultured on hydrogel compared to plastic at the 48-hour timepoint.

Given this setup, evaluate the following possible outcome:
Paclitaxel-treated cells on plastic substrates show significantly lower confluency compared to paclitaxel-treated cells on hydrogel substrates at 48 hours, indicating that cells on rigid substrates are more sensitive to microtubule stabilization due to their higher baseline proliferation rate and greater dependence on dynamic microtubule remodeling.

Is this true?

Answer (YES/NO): NO